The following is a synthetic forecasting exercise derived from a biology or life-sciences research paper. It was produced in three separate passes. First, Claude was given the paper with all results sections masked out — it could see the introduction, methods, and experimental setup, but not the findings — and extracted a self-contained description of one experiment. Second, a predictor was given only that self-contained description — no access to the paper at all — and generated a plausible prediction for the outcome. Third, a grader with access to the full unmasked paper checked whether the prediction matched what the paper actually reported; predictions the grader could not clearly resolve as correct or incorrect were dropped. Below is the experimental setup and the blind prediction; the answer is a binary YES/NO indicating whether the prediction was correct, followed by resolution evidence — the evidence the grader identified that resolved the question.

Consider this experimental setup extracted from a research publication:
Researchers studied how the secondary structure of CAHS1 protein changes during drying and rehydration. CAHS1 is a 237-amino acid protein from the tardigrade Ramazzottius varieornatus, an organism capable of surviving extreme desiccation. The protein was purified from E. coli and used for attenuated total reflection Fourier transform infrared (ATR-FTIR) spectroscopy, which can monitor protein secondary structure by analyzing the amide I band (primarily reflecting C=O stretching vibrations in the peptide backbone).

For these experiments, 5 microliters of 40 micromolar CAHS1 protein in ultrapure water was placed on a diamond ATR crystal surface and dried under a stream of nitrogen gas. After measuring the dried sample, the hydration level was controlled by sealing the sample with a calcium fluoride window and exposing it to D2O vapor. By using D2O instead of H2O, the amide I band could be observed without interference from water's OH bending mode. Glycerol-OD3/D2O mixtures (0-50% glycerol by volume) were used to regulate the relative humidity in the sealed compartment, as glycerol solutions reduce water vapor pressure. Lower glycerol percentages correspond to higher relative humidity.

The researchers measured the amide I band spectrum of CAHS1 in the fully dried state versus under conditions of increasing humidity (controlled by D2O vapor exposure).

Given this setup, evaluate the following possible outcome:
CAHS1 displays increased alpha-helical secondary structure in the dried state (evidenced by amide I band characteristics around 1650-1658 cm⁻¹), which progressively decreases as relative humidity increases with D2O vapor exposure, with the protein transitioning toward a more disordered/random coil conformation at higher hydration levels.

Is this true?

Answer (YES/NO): YES